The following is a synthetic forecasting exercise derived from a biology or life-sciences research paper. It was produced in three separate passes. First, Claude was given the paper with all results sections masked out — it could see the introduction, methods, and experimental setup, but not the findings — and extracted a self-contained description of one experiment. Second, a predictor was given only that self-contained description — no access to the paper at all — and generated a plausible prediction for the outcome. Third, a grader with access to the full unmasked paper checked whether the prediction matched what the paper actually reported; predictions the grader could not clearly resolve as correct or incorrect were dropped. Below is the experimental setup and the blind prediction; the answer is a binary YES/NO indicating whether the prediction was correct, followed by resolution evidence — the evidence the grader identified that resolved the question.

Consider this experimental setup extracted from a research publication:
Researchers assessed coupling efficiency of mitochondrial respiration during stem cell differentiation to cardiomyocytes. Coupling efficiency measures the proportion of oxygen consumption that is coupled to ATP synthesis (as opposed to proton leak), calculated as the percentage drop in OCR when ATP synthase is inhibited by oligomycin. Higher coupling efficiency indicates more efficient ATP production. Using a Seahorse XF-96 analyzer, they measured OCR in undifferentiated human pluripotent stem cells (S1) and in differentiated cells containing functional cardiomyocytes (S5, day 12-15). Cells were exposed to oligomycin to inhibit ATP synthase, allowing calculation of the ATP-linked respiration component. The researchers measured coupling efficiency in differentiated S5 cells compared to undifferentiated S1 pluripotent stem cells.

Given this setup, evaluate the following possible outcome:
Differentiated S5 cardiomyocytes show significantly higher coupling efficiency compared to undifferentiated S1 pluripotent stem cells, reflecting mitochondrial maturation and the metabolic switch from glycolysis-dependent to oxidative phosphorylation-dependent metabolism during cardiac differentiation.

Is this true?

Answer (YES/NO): YES